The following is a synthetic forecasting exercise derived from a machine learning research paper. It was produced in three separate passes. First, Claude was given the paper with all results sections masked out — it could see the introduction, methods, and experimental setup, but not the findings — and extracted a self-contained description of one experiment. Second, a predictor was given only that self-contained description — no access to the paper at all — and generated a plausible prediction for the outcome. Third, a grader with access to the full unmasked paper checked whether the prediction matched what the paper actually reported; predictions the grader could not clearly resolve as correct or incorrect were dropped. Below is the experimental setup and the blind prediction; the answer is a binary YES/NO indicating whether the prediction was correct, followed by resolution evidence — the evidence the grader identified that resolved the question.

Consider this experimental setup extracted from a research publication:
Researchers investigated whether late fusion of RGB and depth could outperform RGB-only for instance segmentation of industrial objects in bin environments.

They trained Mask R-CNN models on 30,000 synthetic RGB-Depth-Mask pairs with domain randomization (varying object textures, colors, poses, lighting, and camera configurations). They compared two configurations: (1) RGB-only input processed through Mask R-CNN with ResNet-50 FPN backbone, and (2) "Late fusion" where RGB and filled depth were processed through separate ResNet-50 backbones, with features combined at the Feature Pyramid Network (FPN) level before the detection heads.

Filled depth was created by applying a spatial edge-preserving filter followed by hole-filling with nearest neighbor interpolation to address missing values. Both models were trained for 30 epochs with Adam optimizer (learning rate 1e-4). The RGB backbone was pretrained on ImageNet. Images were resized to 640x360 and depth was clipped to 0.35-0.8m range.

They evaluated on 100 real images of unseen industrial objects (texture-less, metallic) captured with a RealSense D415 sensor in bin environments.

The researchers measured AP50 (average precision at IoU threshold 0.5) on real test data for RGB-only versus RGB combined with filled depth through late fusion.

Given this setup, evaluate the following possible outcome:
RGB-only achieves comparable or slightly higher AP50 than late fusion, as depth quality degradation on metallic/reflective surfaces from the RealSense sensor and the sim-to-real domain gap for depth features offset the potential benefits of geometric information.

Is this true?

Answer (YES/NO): NO